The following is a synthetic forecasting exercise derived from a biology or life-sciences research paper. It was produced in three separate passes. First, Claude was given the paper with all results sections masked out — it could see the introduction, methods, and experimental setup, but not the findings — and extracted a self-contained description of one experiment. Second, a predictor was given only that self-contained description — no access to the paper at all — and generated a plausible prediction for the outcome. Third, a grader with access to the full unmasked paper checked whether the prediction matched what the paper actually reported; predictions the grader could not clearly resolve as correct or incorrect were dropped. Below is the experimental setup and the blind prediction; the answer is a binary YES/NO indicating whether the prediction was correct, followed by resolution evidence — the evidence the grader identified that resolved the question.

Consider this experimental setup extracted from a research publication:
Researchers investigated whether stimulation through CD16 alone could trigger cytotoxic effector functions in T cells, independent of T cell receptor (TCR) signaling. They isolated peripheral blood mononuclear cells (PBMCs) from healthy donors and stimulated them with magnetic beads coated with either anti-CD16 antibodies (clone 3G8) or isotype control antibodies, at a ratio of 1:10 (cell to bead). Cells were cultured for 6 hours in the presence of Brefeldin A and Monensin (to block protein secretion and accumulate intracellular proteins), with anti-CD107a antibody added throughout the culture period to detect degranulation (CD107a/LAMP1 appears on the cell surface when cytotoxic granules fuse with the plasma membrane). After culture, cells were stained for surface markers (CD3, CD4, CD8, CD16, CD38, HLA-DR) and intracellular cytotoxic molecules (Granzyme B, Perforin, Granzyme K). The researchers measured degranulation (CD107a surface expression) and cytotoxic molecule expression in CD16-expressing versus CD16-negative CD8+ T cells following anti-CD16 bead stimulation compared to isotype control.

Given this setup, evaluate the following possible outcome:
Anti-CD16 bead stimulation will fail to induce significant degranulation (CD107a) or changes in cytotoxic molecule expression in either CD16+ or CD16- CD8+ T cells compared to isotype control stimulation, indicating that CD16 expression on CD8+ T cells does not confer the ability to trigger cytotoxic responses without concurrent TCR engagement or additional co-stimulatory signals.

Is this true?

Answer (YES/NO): NO